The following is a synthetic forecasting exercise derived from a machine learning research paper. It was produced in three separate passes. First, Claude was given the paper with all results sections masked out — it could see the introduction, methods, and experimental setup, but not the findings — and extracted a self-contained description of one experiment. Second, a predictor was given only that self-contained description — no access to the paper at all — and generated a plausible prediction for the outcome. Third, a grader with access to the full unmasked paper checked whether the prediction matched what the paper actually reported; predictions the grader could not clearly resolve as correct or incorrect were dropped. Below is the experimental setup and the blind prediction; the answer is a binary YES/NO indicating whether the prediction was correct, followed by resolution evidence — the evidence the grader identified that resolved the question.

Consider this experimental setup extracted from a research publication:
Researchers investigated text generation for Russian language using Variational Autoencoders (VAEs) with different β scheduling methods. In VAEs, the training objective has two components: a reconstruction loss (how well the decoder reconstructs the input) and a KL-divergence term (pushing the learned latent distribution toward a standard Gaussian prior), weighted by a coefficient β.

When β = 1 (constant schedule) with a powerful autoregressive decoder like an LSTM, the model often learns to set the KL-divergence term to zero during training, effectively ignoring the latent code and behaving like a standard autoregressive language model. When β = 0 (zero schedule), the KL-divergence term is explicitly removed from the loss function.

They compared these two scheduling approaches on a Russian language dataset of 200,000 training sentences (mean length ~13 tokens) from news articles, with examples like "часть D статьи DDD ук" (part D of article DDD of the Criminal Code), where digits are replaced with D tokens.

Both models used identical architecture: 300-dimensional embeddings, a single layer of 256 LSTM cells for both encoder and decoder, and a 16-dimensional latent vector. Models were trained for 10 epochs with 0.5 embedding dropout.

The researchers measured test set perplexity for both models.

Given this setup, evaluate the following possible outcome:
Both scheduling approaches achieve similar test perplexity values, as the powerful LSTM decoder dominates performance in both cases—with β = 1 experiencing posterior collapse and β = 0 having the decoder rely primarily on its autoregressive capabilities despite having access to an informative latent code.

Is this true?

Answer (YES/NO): NO